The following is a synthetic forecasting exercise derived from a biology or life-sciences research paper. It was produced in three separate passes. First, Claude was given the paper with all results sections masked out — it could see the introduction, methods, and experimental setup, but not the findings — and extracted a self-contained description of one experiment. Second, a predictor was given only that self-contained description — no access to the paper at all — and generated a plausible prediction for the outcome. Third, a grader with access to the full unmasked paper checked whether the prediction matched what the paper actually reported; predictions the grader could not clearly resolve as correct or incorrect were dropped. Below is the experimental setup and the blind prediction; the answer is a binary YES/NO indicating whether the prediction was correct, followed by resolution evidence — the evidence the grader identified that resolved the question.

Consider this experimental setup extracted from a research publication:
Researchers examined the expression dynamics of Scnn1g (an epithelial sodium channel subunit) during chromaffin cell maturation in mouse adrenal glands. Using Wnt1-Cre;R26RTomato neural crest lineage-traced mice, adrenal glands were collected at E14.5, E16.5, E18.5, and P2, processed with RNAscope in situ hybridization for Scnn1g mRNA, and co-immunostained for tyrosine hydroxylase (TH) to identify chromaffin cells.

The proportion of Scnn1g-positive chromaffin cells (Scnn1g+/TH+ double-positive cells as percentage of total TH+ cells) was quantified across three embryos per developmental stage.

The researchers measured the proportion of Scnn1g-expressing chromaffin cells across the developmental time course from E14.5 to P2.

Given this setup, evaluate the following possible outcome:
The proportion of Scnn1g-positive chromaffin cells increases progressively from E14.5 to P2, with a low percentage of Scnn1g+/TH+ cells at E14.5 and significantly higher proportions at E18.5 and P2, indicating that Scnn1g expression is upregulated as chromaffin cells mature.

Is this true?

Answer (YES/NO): NO